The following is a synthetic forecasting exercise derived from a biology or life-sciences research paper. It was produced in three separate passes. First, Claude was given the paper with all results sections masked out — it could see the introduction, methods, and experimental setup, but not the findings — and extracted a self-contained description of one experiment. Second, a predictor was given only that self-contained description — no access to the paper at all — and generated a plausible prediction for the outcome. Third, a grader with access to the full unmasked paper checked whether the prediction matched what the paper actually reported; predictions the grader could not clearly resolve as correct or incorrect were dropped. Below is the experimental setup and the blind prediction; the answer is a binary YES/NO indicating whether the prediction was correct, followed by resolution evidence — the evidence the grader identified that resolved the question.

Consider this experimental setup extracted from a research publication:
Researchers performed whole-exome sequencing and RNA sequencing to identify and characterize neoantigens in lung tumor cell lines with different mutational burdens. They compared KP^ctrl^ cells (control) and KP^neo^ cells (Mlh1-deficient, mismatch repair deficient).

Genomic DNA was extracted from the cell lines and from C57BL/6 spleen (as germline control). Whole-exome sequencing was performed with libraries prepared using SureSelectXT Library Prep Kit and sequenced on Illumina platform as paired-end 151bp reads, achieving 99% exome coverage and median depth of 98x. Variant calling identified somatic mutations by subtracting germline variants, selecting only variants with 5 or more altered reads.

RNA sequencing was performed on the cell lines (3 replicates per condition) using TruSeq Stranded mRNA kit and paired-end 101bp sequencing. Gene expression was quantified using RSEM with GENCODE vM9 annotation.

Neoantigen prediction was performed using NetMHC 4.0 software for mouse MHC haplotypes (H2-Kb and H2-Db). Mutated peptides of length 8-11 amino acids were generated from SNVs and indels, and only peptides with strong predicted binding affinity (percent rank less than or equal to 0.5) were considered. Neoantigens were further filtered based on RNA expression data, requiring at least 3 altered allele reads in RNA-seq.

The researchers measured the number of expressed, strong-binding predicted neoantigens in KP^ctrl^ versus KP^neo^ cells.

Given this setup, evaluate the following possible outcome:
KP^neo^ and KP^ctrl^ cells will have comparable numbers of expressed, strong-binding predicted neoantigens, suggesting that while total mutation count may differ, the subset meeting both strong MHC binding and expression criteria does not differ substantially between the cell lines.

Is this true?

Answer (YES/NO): NO